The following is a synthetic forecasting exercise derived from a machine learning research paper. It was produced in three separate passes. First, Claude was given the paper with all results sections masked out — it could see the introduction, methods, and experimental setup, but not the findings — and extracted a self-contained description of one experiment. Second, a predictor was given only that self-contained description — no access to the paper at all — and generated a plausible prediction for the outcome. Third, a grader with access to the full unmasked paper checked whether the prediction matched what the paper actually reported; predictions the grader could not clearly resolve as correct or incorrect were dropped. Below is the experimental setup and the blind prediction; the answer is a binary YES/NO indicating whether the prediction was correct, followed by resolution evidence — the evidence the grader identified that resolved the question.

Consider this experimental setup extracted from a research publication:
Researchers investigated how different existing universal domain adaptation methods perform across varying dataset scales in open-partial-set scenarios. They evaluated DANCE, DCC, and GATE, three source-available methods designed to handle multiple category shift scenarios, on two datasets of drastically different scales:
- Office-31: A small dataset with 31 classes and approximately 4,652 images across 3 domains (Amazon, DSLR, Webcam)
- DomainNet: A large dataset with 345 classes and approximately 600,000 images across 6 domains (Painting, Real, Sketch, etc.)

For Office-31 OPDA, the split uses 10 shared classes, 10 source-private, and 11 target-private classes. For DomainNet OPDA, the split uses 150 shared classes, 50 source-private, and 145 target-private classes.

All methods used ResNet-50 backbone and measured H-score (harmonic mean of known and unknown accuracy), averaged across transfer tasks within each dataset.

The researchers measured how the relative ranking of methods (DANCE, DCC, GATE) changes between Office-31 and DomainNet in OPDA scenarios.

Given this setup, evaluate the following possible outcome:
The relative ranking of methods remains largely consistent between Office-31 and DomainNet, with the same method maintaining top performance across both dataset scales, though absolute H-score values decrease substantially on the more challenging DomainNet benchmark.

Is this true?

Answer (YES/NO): YES